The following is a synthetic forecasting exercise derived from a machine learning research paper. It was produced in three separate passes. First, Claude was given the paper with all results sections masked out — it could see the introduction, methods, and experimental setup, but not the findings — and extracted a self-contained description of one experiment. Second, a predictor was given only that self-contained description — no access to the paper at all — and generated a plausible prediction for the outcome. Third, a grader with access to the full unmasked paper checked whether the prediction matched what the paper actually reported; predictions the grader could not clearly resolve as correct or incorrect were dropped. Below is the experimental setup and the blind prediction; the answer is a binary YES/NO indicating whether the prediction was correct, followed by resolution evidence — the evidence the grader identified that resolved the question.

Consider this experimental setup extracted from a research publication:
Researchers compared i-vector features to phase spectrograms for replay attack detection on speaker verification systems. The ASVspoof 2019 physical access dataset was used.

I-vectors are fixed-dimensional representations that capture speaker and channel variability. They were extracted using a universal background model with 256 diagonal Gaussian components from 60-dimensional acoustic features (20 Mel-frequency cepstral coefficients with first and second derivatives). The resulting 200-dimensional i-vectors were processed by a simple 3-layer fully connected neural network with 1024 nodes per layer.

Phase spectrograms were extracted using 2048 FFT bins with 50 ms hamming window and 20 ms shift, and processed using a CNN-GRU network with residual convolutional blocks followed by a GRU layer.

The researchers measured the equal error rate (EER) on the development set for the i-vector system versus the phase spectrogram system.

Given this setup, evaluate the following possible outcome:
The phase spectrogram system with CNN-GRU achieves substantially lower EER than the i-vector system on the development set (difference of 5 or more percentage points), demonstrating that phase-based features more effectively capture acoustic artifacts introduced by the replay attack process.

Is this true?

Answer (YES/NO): NO